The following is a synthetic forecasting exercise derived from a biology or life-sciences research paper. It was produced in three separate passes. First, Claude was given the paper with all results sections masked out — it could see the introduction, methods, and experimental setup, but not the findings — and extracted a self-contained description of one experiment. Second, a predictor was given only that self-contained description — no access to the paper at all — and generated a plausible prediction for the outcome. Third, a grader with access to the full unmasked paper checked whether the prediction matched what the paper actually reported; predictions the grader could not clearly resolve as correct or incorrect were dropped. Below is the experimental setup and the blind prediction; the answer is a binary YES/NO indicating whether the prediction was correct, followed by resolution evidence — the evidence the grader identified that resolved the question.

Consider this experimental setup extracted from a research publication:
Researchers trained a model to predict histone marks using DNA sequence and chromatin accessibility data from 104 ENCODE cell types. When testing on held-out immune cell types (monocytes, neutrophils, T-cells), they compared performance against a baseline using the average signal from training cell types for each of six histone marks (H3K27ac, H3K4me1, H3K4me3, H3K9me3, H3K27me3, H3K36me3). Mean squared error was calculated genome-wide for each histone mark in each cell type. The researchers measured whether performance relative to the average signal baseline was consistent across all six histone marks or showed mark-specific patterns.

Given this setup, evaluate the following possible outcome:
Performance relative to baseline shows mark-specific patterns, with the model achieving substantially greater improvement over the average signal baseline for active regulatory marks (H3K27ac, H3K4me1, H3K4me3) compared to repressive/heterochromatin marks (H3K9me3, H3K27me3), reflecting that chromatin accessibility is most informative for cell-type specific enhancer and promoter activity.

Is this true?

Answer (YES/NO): NO